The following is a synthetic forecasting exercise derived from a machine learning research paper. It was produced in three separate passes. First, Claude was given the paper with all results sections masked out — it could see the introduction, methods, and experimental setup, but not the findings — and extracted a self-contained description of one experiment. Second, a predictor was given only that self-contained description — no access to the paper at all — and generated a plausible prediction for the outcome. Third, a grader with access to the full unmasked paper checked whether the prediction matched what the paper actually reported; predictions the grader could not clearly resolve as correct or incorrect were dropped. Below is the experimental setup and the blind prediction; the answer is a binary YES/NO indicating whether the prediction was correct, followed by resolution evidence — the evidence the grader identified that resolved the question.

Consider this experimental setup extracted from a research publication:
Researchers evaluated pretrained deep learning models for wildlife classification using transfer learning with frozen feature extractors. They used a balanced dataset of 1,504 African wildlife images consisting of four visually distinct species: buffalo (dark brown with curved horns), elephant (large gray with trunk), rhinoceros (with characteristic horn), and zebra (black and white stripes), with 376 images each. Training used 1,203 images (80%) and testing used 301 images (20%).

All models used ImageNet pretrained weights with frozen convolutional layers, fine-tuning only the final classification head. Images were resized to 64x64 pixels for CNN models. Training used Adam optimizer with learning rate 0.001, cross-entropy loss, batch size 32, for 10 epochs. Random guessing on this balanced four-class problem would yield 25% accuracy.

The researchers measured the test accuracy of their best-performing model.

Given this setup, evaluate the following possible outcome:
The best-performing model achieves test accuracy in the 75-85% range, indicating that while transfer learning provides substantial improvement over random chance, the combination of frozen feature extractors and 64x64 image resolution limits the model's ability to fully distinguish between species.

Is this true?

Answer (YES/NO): NO